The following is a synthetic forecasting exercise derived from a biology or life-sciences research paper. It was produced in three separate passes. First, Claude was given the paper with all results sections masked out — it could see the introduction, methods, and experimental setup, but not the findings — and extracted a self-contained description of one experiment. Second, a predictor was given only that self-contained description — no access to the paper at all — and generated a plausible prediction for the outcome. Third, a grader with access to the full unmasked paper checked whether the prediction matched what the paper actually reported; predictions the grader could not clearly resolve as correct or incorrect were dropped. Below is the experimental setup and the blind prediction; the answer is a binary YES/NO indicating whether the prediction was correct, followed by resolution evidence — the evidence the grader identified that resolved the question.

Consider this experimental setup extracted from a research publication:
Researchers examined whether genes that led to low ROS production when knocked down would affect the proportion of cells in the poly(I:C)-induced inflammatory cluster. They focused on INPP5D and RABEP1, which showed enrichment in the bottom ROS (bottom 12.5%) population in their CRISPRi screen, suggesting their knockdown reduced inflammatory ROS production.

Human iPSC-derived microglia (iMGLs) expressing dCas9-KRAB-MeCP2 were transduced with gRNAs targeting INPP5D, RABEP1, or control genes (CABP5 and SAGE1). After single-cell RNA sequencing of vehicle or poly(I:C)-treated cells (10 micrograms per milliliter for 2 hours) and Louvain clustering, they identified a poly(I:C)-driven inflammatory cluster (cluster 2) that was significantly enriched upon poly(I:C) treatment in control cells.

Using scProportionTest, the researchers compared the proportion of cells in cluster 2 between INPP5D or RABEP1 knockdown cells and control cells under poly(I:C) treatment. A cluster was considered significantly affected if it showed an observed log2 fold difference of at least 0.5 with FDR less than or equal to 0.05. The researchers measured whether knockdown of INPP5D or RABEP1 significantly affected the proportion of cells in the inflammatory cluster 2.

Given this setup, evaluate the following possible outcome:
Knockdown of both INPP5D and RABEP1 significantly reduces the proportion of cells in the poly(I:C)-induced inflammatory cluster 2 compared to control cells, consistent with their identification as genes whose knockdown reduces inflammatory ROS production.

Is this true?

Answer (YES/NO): NO